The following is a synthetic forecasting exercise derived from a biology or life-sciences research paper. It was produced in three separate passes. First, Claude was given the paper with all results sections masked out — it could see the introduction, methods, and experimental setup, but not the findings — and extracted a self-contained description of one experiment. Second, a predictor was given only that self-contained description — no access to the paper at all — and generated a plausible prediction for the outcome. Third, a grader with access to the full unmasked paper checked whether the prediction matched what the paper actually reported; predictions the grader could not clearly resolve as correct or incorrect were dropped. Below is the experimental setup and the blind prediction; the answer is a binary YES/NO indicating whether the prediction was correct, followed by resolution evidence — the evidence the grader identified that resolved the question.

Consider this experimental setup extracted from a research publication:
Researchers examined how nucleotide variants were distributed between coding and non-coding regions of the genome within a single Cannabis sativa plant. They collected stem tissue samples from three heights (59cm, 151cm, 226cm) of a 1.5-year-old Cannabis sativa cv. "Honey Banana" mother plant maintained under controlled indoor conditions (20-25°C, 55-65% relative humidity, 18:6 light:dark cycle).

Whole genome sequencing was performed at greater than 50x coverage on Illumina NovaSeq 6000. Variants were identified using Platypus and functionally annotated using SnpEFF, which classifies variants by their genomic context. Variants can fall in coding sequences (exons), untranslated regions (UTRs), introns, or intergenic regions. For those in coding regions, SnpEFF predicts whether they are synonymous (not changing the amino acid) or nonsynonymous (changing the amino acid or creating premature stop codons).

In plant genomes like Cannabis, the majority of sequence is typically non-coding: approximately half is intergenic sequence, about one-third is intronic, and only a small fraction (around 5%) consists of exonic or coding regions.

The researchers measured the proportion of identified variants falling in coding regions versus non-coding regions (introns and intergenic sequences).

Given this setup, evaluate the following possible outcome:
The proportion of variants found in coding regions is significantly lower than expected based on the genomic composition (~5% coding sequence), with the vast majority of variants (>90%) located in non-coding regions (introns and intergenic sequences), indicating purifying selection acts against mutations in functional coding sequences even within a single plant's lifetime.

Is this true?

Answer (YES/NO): NO